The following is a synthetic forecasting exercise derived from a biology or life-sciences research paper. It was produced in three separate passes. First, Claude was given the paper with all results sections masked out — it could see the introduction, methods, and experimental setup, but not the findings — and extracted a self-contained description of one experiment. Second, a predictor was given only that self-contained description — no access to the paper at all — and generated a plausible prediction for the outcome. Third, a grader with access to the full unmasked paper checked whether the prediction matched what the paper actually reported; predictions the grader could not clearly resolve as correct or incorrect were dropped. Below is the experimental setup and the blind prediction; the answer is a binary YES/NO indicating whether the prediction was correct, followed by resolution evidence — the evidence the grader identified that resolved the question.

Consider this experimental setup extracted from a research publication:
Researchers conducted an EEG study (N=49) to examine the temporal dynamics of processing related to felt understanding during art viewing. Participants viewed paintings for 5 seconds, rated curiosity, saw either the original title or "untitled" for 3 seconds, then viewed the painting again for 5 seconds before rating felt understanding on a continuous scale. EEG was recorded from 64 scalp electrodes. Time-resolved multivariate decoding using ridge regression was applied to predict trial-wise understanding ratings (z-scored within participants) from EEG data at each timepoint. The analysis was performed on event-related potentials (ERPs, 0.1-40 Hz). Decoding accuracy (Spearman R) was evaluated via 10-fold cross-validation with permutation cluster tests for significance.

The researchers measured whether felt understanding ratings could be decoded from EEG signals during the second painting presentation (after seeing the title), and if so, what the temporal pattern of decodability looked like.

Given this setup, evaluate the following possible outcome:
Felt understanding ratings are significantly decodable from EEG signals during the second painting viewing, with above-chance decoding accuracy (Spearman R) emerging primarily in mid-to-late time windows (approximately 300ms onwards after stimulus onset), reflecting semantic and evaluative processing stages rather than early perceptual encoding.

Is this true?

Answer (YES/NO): NO